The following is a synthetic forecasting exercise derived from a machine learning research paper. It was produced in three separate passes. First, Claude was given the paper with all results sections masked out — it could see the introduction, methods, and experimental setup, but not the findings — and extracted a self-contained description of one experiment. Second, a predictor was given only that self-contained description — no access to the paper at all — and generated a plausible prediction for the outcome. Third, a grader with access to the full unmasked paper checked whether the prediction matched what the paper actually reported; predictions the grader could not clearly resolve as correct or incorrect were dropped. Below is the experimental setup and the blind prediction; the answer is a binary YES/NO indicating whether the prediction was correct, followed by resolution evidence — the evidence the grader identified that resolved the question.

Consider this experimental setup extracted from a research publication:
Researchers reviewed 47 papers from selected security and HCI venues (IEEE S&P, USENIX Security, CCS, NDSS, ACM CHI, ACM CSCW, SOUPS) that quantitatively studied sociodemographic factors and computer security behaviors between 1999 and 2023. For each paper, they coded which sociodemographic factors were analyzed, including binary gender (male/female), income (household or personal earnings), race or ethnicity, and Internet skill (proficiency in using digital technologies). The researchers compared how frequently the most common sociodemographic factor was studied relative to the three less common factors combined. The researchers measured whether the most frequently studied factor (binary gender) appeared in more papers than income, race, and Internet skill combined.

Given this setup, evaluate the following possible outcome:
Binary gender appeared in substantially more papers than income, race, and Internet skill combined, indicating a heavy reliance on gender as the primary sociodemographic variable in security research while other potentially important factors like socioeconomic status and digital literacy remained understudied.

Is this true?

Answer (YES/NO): YES